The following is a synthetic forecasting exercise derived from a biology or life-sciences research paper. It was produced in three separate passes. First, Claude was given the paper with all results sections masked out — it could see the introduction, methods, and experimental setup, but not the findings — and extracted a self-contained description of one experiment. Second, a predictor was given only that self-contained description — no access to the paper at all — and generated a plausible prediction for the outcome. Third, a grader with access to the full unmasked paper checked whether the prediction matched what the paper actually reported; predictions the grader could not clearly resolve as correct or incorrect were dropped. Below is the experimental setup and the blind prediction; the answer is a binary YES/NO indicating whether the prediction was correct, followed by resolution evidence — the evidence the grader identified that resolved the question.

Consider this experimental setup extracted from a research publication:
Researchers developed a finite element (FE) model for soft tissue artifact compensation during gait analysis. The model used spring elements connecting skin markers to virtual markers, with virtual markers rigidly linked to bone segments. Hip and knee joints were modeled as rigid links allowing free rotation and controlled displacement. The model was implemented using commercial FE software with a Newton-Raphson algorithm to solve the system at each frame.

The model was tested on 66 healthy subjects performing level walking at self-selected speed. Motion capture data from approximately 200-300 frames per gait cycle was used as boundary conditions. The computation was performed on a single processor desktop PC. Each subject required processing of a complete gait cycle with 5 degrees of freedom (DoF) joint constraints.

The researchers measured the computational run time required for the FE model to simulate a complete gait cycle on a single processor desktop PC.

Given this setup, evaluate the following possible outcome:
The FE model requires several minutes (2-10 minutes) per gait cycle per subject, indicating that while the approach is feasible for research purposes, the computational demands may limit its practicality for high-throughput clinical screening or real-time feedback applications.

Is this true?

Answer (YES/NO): NO